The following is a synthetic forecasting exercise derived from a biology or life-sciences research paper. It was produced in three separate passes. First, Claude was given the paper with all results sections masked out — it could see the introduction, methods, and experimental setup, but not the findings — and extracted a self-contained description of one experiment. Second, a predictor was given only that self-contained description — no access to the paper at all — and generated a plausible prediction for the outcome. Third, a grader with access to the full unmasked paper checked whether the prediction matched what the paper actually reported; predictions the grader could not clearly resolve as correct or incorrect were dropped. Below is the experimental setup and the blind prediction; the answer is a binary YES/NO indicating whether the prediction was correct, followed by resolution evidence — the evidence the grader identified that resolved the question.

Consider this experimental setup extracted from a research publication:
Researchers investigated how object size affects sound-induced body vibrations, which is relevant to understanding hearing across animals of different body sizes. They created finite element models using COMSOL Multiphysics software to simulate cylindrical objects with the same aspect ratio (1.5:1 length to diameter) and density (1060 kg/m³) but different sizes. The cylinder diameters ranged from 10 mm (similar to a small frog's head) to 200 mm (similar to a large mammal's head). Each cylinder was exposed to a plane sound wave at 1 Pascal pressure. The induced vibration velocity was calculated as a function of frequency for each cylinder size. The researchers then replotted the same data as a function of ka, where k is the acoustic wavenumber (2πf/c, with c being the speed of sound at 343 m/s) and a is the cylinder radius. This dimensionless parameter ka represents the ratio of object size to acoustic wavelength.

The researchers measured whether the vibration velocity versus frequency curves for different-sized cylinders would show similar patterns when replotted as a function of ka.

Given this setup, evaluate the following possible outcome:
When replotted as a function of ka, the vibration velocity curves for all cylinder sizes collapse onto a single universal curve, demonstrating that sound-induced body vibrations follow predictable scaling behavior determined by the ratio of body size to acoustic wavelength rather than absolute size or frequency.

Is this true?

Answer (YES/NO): YES